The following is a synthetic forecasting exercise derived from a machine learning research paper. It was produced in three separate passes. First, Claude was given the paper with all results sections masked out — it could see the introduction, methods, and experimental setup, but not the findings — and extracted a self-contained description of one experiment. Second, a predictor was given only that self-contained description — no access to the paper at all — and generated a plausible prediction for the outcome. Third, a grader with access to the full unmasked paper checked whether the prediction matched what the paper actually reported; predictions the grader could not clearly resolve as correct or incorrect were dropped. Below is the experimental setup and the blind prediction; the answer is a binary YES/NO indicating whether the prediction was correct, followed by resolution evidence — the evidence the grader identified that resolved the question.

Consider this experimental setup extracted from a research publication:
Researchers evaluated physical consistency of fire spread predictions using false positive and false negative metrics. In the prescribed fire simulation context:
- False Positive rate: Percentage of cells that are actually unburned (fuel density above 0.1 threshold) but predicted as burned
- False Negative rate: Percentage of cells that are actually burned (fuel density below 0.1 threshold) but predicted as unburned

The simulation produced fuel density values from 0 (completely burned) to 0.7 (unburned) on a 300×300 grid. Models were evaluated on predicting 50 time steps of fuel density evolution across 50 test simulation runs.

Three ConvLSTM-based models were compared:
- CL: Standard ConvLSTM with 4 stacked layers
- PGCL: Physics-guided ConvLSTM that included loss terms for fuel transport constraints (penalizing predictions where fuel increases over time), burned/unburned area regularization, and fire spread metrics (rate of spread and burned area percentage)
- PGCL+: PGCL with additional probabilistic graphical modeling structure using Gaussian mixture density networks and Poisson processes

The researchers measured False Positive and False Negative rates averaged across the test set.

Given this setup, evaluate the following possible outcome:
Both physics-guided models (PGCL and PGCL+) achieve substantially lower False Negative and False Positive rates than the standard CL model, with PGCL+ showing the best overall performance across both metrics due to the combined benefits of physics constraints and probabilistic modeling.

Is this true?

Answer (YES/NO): YES